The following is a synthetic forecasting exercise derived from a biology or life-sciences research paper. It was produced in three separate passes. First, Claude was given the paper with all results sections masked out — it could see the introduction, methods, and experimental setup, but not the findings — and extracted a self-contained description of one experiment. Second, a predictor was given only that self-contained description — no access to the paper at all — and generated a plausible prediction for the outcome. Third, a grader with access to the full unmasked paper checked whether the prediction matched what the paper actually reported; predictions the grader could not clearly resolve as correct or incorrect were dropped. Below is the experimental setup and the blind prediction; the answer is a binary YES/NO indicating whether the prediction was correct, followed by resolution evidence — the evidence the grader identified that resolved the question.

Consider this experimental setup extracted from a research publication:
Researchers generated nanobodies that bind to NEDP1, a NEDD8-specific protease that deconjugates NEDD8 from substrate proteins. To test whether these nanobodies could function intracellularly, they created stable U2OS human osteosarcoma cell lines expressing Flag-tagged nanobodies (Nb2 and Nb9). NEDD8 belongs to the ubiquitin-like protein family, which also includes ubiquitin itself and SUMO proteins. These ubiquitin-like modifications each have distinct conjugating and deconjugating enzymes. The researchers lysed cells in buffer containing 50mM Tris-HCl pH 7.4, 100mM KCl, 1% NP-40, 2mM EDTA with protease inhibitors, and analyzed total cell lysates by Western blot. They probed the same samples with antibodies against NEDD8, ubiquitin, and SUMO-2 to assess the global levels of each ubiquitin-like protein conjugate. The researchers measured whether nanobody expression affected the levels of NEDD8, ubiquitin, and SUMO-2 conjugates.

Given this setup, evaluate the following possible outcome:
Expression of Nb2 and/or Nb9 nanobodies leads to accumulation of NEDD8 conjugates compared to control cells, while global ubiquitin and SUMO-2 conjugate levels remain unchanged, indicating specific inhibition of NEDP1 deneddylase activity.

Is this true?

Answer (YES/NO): YES